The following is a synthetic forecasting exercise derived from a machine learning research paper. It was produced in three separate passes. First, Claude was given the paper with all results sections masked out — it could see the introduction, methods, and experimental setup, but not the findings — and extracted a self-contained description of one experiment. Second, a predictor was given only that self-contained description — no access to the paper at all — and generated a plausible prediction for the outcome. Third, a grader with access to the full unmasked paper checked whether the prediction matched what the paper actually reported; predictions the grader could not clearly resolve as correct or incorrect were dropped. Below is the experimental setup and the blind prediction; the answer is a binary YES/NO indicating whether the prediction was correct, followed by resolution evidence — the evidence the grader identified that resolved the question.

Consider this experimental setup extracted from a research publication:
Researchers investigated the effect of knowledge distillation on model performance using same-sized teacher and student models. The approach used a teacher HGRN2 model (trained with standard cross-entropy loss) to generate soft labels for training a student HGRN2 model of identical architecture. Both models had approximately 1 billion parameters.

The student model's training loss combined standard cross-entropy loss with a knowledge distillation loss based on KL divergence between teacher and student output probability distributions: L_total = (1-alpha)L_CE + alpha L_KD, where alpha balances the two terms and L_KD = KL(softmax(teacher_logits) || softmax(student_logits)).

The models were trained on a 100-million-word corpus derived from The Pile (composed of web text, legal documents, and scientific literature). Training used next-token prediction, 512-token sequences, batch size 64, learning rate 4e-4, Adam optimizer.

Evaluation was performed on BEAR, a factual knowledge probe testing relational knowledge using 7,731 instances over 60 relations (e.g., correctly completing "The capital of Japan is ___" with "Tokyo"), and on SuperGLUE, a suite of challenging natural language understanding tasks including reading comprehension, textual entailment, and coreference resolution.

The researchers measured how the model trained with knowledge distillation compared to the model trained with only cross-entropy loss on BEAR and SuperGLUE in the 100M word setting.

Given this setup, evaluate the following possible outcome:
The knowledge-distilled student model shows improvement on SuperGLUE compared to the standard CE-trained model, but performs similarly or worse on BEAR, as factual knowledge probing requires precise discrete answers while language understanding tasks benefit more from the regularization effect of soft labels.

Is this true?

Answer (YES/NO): YES